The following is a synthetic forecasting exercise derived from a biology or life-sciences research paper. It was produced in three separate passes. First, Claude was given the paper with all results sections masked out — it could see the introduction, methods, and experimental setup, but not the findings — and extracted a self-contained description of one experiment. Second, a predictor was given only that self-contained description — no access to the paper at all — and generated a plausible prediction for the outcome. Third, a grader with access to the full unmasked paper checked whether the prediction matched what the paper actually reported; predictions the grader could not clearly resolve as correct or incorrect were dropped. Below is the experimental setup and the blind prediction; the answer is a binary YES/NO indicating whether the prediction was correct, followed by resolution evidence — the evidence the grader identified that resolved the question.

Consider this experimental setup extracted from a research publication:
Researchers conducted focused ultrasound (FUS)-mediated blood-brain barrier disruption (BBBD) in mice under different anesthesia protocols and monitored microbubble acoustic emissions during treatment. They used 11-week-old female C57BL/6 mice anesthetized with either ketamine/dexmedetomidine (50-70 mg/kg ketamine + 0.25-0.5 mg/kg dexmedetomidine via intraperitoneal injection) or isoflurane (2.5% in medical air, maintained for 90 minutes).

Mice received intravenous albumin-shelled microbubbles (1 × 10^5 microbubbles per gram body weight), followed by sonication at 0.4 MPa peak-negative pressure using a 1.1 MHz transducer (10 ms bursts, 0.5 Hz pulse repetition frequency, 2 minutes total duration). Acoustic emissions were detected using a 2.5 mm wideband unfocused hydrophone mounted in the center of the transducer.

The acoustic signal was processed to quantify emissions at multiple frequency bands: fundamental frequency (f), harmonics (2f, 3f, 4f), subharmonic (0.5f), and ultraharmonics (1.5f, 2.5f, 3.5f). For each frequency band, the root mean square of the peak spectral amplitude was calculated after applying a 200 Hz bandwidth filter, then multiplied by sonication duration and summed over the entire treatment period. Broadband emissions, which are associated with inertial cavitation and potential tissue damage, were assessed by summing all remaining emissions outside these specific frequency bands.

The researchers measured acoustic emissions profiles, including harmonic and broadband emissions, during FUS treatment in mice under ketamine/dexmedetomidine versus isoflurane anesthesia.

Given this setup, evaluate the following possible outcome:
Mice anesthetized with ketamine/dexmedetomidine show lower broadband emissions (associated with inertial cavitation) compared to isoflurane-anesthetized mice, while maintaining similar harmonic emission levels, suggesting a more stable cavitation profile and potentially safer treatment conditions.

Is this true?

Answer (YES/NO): NO